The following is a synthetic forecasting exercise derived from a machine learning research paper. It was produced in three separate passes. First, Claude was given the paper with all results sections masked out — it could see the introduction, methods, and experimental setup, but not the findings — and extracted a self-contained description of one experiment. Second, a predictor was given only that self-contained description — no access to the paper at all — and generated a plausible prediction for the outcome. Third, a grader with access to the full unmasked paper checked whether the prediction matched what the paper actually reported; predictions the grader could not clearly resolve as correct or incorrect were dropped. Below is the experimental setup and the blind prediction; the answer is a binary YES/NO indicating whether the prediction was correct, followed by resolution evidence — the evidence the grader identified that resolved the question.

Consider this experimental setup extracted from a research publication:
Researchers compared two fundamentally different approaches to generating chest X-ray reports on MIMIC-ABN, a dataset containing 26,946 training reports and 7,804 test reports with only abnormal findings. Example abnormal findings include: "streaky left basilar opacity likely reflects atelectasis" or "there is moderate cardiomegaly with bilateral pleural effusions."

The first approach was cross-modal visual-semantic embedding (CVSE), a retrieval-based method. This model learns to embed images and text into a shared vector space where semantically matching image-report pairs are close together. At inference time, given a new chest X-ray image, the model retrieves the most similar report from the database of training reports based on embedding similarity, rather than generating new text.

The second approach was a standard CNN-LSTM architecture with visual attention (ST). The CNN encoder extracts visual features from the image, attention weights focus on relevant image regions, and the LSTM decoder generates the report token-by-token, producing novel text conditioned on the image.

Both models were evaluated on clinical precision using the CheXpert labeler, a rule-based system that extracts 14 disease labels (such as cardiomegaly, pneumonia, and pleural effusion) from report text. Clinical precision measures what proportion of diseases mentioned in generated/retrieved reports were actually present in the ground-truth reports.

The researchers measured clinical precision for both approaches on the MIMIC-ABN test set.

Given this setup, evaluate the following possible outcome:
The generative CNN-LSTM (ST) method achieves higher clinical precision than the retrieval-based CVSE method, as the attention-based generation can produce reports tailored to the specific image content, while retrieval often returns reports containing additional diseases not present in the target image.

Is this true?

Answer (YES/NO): NO